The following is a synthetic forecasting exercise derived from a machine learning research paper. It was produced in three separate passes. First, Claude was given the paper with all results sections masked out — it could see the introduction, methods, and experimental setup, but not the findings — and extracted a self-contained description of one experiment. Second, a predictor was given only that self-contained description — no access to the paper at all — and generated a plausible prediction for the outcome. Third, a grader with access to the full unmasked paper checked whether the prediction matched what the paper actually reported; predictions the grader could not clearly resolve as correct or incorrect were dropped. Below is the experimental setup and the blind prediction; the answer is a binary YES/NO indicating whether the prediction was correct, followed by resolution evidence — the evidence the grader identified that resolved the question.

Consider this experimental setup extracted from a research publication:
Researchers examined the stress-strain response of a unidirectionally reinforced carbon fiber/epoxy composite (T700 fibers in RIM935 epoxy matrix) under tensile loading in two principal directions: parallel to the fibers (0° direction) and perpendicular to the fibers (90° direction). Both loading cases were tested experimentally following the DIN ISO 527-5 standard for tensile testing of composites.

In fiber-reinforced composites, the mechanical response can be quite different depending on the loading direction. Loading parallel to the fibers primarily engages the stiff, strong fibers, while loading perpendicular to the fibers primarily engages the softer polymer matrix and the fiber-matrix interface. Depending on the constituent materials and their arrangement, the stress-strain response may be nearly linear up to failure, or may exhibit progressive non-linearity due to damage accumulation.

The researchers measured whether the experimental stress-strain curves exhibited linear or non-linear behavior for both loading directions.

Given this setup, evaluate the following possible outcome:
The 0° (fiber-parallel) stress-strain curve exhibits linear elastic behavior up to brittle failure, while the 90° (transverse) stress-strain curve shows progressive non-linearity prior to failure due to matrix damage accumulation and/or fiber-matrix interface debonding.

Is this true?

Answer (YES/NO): NO